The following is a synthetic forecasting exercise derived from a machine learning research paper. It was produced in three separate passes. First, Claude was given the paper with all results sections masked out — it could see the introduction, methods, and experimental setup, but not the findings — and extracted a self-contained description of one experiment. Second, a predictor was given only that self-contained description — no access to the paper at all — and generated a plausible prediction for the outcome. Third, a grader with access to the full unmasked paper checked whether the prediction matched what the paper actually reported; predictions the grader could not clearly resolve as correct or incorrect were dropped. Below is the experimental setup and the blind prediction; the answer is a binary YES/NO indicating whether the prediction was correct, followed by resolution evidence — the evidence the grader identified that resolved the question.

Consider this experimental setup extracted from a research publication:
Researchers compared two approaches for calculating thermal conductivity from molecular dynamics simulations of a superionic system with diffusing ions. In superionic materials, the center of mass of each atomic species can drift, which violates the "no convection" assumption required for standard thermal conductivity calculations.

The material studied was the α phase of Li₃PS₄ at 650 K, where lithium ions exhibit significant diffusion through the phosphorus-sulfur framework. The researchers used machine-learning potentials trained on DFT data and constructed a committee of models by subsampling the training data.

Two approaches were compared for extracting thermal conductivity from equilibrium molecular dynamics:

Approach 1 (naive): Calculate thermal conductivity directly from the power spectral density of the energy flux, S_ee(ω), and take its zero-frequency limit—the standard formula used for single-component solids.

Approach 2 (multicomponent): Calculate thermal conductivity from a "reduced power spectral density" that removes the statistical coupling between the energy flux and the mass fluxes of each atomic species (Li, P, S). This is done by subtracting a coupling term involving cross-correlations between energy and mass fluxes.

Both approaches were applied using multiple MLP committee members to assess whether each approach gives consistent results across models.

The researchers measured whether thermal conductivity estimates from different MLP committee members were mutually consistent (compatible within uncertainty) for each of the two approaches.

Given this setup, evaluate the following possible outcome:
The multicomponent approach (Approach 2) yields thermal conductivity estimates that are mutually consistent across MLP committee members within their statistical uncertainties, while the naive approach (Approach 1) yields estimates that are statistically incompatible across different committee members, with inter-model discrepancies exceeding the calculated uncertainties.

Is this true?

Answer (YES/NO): YES